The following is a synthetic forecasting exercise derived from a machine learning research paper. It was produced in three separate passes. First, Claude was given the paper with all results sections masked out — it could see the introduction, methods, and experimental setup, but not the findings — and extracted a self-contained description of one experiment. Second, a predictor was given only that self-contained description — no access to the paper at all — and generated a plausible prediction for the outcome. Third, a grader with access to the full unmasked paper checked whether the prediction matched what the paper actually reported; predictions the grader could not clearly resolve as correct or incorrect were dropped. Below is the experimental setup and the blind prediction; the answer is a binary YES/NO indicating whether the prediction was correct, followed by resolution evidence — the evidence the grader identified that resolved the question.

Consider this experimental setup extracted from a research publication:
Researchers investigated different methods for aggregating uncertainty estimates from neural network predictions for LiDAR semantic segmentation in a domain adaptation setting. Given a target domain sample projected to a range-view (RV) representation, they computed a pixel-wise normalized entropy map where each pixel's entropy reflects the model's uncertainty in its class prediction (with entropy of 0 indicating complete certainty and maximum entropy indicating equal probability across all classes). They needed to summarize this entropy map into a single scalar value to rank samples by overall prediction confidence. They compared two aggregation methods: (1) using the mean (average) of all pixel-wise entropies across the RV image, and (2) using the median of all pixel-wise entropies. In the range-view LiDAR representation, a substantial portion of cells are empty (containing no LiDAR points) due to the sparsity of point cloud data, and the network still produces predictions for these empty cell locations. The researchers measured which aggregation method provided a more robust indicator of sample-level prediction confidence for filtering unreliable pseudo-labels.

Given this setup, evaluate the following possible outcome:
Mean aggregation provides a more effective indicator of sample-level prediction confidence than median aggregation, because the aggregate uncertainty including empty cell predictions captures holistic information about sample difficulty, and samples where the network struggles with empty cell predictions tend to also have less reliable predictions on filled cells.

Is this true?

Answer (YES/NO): NO